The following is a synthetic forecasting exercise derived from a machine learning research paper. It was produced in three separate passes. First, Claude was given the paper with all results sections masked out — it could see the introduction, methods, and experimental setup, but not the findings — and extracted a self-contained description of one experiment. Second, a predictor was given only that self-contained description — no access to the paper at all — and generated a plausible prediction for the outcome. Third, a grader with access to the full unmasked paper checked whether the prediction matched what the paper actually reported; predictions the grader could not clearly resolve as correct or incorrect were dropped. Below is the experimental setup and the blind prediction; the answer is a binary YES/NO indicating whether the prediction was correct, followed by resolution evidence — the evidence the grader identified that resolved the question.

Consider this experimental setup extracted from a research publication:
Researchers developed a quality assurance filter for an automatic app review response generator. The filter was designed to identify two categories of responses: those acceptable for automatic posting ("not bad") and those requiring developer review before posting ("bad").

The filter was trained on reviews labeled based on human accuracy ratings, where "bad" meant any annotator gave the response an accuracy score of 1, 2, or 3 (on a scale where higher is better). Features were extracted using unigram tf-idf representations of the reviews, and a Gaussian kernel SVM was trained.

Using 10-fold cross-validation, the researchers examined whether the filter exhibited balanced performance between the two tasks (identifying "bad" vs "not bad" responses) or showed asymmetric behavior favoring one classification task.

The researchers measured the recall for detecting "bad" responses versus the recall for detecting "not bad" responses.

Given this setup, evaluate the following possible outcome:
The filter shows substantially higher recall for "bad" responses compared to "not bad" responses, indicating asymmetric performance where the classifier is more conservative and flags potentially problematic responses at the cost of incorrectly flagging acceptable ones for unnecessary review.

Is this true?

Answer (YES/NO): NO